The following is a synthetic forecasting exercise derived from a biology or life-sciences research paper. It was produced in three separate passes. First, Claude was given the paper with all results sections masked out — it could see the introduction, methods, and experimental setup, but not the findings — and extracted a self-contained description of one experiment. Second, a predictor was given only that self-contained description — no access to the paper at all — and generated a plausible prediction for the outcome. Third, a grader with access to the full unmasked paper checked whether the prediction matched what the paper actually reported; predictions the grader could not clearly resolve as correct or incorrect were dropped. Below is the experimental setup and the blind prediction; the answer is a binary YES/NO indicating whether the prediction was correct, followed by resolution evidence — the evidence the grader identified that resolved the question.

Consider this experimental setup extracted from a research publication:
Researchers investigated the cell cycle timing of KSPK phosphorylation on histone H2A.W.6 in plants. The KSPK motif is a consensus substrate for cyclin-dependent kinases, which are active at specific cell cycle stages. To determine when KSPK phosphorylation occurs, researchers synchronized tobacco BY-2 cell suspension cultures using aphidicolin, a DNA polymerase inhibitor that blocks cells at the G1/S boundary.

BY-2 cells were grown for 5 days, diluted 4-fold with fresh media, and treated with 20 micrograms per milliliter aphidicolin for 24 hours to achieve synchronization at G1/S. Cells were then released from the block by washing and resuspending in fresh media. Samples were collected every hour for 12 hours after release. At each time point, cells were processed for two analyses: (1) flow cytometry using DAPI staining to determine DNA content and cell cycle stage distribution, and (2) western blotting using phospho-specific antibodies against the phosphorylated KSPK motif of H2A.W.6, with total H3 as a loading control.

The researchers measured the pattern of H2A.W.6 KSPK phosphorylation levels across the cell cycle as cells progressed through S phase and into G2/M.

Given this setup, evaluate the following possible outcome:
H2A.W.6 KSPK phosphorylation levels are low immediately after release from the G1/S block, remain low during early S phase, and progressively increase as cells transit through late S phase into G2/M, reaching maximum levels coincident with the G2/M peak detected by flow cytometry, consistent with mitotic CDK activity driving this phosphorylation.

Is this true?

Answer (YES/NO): NO